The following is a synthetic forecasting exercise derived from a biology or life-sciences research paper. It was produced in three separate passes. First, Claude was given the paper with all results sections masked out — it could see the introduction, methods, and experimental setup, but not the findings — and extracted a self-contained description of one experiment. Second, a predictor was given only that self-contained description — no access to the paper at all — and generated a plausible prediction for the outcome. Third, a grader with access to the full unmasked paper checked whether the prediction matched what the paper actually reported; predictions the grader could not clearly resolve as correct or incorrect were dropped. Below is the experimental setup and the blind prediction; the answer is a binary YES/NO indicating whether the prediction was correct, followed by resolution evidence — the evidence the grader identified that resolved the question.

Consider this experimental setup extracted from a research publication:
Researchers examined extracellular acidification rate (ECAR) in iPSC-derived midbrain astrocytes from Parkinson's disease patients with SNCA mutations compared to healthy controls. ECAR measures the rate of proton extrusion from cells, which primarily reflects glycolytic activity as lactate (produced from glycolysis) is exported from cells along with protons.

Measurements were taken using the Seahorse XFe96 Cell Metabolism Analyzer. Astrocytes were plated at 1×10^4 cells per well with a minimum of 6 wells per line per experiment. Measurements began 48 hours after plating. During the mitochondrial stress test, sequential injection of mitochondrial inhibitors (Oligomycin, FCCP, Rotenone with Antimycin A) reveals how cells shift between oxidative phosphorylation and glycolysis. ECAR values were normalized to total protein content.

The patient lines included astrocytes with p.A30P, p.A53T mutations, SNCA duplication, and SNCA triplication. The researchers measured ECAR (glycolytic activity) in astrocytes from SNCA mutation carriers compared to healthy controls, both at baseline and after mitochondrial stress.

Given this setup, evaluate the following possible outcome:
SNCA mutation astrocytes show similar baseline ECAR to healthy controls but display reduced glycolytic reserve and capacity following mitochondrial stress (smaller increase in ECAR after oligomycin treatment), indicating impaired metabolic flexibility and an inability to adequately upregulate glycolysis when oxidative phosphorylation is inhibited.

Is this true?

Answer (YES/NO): NO